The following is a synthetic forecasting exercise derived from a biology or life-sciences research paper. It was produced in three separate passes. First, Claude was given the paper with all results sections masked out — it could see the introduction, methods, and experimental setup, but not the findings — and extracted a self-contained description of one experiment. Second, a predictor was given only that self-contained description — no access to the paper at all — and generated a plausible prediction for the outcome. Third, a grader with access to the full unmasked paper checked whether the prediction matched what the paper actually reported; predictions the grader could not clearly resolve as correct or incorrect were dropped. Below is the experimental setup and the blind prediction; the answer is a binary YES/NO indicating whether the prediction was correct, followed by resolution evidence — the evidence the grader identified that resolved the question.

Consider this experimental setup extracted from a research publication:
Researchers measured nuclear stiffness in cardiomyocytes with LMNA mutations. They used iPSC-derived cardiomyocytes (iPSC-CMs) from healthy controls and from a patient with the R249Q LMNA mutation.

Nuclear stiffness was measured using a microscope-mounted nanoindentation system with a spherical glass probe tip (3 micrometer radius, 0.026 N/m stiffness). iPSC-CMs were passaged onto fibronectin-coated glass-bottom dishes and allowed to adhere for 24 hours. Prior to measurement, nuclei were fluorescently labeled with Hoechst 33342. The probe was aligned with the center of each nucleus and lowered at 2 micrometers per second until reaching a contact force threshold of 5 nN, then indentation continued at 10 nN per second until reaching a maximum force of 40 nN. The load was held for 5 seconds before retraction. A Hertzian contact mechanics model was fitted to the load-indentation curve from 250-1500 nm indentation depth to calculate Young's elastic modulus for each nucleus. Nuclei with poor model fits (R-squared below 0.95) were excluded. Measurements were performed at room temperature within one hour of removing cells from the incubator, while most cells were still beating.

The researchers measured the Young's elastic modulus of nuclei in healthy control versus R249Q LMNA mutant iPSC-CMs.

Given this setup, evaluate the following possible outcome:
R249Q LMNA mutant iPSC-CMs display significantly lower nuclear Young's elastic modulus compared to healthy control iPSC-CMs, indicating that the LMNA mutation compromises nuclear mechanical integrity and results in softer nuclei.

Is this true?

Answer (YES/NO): YES